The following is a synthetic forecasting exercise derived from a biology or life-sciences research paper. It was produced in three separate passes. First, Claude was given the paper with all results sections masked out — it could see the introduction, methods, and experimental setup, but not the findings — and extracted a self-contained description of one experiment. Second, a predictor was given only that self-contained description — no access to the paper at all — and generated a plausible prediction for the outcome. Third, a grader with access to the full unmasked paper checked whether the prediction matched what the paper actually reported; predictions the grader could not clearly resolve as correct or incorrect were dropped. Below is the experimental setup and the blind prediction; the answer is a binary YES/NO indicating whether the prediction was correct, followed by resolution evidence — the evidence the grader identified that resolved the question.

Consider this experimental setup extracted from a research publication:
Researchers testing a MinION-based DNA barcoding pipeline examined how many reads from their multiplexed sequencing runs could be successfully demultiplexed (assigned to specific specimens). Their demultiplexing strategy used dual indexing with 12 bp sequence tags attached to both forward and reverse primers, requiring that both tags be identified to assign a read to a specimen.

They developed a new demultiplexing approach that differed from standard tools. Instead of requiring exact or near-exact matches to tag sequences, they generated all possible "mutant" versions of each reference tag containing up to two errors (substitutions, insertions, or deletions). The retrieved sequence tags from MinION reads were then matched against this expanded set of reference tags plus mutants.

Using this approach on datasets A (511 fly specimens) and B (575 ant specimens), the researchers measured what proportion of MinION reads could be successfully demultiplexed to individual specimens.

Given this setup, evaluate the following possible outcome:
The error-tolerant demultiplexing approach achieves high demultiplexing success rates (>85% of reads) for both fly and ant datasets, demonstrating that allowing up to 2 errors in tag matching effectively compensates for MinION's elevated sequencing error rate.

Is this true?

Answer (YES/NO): NO